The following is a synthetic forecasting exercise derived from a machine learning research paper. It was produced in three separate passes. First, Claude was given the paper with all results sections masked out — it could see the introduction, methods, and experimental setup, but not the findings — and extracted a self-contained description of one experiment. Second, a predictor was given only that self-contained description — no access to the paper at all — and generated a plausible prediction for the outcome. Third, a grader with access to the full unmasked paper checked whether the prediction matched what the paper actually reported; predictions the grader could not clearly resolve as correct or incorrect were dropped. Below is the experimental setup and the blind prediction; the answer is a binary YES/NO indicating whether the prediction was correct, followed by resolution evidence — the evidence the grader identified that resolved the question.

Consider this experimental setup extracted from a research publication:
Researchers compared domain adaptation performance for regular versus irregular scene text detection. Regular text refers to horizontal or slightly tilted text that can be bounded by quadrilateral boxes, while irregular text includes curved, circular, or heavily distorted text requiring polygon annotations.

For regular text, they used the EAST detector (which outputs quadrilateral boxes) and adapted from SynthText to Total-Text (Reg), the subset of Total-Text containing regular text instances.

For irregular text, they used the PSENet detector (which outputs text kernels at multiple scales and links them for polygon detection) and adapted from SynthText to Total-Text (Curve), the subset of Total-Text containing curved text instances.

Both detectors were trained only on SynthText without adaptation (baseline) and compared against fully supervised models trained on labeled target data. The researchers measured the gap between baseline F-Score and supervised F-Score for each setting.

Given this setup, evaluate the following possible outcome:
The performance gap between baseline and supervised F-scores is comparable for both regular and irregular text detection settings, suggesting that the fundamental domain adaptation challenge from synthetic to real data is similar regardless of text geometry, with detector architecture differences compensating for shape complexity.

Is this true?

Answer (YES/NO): NO